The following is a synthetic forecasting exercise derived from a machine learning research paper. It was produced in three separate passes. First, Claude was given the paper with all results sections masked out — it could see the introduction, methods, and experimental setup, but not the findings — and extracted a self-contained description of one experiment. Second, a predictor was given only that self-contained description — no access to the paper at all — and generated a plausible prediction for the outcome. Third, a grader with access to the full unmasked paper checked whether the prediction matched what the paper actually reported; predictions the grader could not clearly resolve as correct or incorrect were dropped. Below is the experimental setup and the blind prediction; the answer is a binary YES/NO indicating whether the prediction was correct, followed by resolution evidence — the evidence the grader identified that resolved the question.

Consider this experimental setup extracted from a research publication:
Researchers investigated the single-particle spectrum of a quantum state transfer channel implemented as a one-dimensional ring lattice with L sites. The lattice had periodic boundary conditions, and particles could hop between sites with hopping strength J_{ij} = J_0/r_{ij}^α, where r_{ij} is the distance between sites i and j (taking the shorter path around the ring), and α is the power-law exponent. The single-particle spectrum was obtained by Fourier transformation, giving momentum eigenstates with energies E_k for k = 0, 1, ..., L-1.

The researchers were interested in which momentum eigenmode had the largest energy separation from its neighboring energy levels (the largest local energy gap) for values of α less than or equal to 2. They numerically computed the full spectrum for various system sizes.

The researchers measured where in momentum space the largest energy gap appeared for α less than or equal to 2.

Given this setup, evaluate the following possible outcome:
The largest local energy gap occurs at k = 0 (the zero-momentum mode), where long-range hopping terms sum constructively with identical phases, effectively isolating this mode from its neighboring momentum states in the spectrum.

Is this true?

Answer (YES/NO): YES